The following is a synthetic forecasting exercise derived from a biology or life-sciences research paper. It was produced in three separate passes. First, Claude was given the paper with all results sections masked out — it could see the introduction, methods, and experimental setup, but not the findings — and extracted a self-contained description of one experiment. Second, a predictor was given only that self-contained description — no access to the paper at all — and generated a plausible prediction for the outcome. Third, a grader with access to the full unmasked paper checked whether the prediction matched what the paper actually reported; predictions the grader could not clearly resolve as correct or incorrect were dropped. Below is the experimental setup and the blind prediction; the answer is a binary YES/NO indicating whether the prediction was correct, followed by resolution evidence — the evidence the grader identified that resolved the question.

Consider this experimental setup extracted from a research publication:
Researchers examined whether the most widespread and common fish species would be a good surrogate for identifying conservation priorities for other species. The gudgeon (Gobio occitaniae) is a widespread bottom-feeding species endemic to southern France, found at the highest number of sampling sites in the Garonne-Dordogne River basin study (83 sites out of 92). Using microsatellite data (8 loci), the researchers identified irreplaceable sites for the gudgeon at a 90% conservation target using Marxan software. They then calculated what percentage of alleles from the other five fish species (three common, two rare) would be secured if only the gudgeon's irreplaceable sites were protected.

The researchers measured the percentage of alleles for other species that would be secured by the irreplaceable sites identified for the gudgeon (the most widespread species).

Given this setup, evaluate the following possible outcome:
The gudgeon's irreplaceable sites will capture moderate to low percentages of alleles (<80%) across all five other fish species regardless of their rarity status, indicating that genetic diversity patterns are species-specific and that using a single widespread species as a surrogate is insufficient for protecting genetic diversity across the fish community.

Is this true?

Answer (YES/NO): YES